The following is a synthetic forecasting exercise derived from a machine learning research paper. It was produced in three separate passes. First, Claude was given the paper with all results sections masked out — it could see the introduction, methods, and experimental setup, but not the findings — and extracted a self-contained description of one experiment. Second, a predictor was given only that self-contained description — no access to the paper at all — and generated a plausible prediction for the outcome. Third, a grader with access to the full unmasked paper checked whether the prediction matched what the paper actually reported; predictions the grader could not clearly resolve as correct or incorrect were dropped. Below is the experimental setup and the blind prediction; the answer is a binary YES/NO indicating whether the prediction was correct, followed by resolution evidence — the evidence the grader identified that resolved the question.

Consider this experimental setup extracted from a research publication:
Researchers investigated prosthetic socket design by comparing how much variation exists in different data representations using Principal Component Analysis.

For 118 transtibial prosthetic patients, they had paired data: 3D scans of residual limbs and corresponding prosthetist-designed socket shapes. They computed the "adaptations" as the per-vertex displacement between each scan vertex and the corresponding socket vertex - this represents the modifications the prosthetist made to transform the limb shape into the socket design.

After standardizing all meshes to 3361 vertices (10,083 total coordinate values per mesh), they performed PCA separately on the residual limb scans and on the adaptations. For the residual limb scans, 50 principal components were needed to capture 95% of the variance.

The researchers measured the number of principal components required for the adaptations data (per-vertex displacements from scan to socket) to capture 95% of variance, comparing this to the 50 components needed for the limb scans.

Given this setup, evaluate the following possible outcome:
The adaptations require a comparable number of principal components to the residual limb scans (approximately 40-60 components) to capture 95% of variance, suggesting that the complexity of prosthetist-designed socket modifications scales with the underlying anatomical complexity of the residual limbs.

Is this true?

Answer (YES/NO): YES